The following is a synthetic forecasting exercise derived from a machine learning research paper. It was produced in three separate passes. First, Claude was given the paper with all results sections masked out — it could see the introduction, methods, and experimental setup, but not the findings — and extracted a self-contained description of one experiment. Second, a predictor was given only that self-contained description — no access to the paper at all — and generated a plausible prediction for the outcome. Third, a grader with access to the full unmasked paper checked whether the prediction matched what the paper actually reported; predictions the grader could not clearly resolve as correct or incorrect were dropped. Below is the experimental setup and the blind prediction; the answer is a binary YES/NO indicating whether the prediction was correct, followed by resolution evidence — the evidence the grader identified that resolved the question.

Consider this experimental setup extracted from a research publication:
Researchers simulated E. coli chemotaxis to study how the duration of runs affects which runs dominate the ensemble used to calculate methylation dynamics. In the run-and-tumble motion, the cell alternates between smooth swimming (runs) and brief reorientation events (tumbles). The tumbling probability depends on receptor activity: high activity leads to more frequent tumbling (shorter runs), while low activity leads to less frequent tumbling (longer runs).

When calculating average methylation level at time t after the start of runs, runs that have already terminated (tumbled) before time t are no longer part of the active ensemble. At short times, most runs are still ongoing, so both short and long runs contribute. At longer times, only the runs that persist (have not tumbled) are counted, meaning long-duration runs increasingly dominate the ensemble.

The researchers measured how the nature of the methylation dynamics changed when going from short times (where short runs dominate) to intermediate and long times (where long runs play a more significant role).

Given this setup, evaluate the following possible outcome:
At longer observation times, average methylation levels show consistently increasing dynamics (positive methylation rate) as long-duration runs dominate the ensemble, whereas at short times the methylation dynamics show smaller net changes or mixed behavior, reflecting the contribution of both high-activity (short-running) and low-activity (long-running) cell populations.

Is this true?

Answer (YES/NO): NO